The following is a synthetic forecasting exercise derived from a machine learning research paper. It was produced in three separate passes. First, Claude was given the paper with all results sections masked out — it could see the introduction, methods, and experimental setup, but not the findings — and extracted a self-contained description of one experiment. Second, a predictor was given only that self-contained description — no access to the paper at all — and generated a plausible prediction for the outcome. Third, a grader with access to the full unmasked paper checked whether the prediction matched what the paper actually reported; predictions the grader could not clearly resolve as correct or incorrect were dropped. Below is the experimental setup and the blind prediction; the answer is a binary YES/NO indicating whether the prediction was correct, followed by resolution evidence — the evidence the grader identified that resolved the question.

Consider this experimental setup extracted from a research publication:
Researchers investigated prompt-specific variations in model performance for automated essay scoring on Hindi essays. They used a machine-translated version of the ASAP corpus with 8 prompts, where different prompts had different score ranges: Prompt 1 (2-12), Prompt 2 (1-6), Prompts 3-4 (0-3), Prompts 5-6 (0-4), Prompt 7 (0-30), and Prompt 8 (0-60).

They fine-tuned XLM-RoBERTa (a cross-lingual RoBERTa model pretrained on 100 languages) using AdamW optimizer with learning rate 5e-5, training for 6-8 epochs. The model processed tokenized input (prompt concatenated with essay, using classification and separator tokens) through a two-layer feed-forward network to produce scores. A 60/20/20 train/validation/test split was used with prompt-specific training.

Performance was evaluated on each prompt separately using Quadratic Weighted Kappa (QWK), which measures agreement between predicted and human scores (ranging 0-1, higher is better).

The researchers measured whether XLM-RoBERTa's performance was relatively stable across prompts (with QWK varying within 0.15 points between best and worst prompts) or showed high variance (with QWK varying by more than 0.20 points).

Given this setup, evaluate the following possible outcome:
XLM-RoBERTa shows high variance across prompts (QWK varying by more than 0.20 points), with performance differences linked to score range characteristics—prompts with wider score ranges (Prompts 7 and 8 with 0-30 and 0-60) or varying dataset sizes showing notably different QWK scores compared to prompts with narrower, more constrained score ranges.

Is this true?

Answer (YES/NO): NO